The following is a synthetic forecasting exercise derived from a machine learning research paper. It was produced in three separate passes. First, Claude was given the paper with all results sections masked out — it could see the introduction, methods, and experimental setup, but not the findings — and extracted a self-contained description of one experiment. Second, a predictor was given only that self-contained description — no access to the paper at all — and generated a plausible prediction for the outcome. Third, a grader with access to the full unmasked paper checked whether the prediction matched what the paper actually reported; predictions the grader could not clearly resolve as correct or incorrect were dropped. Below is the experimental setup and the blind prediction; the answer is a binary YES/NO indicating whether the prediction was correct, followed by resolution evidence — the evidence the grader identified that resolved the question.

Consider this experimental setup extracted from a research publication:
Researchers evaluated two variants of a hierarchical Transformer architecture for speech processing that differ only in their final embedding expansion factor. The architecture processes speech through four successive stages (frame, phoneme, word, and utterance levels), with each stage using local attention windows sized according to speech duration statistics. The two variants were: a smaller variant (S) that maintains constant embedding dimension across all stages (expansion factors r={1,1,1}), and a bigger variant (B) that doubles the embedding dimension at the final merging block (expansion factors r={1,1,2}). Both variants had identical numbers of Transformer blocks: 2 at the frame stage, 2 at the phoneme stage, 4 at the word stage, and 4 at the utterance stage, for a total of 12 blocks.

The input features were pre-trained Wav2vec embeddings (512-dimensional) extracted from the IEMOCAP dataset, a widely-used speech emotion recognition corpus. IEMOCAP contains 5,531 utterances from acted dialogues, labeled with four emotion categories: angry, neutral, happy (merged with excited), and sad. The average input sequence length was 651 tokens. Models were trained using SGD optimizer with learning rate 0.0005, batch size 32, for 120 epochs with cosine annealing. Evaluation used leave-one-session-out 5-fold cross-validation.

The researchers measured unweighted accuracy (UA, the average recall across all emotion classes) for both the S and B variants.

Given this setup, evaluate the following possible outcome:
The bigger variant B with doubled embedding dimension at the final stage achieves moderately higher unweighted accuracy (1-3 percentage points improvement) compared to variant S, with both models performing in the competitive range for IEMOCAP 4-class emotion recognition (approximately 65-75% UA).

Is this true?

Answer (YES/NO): NO